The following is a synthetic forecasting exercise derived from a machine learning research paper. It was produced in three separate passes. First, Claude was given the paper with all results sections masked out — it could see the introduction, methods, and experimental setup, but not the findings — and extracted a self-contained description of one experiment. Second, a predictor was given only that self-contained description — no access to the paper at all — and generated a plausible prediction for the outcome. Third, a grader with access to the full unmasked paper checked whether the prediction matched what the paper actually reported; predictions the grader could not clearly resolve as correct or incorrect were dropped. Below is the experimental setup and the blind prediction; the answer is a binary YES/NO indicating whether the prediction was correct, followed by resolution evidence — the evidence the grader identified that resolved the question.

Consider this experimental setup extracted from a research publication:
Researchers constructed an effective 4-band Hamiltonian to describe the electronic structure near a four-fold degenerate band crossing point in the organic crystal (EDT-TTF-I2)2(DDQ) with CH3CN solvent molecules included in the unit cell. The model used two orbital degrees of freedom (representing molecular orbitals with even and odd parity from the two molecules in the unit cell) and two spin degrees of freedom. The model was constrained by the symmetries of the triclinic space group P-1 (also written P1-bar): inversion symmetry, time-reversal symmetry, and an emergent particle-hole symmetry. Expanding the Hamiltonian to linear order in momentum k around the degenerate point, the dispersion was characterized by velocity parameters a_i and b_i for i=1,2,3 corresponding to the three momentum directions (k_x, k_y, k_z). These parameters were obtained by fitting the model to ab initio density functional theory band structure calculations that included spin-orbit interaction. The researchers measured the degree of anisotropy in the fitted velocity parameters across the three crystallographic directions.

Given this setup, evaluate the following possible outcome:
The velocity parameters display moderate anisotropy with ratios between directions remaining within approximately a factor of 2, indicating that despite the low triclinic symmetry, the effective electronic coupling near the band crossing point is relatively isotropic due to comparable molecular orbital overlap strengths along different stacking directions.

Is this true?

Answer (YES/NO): NO